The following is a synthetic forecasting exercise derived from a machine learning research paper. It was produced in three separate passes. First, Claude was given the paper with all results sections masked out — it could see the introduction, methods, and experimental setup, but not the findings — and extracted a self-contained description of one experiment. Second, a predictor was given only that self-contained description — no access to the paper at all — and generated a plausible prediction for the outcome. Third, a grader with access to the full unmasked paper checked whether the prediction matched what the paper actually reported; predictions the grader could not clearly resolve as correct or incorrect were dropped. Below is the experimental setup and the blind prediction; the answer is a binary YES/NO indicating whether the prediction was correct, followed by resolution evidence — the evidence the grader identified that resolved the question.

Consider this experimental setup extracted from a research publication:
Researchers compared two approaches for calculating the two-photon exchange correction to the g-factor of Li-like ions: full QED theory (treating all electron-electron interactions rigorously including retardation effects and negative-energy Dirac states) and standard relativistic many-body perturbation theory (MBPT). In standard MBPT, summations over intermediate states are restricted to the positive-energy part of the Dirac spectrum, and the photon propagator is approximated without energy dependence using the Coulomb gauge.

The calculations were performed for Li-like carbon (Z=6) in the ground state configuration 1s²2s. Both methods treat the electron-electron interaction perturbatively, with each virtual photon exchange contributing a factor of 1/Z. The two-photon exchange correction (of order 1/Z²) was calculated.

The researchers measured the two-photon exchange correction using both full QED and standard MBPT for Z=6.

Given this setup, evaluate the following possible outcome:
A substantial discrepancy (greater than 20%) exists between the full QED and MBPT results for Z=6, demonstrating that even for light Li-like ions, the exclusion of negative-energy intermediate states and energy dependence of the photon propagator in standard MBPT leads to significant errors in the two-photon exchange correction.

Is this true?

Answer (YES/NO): YES